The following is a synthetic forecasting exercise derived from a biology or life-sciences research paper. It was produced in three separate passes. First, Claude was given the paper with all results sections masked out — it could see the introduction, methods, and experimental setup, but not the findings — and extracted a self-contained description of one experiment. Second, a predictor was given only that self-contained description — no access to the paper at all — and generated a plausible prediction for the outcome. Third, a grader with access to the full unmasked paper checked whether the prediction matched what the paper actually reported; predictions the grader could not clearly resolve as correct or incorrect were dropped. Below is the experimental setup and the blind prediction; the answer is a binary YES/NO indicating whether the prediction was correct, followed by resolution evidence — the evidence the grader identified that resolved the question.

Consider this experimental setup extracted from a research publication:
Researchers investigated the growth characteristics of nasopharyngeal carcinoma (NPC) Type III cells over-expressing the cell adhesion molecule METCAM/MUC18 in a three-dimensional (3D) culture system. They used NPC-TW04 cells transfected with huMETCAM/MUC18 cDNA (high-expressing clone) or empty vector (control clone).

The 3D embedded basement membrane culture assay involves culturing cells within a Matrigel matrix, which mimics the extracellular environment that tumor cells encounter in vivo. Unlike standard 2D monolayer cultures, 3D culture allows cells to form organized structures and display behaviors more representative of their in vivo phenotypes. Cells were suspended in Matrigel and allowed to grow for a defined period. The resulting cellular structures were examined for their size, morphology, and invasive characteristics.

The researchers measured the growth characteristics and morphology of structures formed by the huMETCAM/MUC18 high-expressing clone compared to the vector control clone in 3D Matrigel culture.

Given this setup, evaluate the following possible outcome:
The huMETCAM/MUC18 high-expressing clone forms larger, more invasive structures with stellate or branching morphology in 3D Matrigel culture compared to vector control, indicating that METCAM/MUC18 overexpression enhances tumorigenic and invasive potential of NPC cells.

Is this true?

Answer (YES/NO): YES